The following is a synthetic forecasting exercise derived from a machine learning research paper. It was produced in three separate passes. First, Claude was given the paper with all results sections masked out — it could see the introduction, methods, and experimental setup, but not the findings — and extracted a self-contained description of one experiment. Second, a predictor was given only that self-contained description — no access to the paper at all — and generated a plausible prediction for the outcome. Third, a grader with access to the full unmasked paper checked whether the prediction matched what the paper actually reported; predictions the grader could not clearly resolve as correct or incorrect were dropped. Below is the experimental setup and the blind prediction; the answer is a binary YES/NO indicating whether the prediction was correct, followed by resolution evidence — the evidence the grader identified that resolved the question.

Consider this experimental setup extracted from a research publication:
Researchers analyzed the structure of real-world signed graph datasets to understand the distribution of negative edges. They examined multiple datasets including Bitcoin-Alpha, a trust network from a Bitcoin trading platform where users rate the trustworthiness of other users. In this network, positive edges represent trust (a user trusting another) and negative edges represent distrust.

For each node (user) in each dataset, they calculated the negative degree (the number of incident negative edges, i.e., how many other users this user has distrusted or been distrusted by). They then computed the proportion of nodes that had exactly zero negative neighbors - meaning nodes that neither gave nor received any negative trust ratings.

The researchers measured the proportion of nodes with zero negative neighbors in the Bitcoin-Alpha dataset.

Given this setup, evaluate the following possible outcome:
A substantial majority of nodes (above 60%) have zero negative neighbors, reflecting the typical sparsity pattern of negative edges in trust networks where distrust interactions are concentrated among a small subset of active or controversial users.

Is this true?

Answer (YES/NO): YES